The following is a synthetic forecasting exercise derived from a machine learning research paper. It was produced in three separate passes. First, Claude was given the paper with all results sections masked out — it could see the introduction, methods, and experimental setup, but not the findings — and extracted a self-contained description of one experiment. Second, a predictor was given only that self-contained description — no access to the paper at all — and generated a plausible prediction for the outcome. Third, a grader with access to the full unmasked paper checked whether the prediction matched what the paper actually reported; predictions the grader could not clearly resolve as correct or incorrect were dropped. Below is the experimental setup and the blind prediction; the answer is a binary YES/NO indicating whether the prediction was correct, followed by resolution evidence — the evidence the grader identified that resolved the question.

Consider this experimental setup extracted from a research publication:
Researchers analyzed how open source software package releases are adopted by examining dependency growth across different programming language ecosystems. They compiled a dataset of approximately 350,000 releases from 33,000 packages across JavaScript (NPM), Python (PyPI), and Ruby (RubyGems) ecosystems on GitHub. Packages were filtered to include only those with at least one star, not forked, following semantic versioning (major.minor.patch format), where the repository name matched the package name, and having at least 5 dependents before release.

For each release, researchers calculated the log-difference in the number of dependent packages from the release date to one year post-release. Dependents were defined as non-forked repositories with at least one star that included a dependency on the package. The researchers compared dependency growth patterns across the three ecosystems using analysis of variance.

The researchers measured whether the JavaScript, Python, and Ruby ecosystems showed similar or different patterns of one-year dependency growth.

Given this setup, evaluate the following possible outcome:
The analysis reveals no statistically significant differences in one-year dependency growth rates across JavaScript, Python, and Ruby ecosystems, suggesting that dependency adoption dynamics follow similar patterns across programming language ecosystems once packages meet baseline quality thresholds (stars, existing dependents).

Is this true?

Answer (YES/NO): NO